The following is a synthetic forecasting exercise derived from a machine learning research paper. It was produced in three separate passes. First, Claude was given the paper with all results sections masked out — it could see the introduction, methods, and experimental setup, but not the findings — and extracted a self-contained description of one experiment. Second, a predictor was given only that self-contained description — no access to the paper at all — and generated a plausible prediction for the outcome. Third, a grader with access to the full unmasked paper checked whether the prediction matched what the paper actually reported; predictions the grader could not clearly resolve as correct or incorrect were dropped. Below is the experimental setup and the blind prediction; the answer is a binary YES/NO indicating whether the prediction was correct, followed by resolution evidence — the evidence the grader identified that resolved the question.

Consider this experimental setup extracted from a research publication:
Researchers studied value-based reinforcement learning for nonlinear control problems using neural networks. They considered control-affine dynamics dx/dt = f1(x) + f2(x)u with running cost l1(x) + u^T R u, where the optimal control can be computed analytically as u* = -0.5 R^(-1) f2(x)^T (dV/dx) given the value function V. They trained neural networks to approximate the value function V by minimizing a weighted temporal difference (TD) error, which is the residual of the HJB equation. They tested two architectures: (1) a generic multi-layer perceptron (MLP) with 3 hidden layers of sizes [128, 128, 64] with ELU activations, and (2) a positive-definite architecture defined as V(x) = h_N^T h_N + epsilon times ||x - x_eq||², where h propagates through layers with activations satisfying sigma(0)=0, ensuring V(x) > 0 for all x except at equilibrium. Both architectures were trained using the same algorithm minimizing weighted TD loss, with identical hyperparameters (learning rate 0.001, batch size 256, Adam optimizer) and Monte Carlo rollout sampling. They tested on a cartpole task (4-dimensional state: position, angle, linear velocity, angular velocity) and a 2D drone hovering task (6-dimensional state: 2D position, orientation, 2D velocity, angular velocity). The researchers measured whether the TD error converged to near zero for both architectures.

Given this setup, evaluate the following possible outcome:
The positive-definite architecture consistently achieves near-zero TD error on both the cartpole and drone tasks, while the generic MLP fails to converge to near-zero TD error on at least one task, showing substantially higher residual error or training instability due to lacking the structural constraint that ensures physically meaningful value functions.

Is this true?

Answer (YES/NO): NO